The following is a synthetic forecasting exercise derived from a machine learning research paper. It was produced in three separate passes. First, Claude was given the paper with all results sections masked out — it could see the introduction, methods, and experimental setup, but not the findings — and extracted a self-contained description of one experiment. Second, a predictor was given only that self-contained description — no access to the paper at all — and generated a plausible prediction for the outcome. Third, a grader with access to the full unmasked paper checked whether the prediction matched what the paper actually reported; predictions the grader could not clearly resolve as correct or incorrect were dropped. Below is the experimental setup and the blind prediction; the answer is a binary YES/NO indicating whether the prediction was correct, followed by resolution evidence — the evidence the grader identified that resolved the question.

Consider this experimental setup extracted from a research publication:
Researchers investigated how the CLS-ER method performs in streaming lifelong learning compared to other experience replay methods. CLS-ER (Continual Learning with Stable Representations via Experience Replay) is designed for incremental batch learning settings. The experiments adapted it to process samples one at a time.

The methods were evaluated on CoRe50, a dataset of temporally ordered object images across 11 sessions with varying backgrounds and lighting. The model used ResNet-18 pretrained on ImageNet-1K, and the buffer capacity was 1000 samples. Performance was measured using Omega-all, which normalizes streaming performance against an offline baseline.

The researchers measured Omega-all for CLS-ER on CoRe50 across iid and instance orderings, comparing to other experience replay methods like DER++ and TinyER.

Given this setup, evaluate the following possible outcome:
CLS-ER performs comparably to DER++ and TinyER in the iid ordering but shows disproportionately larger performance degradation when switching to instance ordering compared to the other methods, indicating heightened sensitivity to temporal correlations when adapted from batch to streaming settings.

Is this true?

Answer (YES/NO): NO